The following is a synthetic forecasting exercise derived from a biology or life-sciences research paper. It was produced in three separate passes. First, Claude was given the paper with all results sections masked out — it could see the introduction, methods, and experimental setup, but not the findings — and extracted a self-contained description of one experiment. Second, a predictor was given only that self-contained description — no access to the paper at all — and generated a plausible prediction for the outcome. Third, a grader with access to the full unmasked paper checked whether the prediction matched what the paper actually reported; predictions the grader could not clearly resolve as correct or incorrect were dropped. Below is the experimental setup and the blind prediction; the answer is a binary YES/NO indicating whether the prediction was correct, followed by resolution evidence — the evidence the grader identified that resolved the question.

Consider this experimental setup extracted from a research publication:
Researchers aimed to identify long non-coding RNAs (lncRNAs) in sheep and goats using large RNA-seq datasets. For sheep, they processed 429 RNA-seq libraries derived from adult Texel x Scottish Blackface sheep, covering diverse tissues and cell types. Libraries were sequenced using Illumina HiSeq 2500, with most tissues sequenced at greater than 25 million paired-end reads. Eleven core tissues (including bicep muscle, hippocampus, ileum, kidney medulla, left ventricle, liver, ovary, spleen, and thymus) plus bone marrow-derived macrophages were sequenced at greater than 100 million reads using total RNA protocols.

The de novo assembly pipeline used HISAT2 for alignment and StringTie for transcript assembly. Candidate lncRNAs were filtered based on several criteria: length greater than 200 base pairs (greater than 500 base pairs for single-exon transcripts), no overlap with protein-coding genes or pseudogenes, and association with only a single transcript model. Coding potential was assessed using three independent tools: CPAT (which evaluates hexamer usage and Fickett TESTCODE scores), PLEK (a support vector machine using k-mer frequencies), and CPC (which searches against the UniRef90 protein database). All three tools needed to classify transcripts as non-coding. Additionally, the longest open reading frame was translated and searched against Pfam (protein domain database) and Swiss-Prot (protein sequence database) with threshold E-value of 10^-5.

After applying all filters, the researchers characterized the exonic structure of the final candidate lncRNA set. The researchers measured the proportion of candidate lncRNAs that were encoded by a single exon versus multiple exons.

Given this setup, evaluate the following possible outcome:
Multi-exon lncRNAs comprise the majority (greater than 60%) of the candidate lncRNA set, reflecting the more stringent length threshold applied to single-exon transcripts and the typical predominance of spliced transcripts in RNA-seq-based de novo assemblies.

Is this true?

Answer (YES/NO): NO